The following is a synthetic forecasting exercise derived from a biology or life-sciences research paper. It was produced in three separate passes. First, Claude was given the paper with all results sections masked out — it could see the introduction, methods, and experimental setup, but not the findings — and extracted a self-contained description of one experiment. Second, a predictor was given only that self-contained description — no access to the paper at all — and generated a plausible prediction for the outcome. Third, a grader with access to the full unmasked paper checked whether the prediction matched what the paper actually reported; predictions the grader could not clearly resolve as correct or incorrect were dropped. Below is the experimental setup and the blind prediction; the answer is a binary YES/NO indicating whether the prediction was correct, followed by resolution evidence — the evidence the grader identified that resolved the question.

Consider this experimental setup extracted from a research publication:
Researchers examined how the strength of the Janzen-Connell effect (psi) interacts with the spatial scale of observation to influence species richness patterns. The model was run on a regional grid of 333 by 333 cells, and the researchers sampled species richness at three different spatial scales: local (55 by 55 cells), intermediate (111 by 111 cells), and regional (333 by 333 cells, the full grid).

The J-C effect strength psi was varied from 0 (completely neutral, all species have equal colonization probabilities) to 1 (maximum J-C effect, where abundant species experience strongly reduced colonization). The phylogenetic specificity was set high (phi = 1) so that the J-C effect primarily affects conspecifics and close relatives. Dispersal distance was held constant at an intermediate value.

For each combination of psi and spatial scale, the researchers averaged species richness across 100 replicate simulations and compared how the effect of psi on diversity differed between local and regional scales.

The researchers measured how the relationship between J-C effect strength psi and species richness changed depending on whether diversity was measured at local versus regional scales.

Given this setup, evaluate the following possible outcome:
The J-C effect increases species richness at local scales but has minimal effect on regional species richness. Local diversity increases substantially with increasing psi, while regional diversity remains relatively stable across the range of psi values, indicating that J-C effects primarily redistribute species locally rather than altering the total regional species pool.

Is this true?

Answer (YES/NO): NO